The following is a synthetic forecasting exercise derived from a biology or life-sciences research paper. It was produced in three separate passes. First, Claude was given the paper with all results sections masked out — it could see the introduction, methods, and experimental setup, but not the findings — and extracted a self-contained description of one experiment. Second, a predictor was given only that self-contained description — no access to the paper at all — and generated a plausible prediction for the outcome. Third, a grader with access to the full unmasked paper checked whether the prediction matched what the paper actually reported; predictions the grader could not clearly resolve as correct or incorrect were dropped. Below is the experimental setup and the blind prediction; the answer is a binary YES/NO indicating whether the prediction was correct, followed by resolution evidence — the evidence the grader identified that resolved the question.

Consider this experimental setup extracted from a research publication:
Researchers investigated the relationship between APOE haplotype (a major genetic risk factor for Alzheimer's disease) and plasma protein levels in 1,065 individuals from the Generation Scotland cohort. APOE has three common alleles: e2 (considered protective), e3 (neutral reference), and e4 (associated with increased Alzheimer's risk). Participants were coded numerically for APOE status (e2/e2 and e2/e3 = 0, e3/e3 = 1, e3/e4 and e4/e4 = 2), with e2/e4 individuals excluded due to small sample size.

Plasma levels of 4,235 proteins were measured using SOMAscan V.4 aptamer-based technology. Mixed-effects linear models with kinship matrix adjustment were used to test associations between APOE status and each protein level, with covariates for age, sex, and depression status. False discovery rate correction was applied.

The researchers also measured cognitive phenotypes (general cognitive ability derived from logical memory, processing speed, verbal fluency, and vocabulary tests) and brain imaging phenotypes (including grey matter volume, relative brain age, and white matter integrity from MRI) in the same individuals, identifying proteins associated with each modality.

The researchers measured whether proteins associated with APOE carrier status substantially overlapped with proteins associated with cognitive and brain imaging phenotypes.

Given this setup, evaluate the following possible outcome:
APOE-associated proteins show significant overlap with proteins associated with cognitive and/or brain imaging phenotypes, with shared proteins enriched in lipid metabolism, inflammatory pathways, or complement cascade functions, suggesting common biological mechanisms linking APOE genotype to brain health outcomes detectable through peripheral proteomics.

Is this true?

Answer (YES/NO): NO